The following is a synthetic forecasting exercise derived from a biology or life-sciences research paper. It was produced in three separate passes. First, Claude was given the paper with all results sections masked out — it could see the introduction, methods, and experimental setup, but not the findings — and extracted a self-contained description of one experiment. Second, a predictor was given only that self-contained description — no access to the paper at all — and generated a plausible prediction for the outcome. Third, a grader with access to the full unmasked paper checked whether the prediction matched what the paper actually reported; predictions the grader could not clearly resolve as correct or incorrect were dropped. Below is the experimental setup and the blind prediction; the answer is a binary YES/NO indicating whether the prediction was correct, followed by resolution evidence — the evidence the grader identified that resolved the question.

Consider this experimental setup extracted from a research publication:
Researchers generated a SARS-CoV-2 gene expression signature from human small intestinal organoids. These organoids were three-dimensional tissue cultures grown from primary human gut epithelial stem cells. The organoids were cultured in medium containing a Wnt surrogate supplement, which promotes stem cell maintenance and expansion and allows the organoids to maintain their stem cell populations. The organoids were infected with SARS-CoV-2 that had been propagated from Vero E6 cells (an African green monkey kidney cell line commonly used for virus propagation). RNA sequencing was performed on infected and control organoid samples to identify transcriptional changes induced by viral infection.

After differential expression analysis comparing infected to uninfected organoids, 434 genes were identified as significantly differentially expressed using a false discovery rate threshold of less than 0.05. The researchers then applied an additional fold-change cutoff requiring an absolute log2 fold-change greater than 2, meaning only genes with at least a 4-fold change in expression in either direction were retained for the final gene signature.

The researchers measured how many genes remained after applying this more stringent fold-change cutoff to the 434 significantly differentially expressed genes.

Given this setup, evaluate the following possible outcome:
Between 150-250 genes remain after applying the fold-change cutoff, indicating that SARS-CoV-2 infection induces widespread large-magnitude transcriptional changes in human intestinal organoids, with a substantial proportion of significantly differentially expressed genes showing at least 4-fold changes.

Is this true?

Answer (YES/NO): NO